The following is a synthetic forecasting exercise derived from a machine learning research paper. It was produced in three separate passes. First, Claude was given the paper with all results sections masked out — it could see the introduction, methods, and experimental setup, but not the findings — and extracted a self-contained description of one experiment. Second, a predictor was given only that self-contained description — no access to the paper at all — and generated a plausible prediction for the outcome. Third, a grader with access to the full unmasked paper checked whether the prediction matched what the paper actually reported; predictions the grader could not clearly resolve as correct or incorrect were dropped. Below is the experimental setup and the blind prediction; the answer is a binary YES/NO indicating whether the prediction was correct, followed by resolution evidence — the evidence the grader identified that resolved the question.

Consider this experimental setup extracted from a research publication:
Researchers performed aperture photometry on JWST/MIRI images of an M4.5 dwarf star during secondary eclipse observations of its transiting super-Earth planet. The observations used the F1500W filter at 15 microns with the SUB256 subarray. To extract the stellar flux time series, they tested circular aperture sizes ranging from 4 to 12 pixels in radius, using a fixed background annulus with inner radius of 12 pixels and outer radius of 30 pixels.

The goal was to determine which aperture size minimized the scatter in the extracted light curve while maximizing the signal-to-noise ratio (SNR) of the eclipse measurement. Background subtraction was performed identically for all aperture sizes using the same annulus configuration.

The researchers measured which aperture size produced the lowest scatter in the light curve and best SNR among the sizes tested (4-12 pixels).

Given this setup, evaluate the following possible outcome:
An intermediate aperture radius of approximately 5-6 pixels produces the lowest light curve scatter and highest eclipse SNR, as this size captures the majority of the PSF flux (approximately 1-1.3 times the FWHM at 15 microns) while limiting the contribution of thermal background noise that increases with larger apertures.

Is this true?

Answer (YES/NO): YES